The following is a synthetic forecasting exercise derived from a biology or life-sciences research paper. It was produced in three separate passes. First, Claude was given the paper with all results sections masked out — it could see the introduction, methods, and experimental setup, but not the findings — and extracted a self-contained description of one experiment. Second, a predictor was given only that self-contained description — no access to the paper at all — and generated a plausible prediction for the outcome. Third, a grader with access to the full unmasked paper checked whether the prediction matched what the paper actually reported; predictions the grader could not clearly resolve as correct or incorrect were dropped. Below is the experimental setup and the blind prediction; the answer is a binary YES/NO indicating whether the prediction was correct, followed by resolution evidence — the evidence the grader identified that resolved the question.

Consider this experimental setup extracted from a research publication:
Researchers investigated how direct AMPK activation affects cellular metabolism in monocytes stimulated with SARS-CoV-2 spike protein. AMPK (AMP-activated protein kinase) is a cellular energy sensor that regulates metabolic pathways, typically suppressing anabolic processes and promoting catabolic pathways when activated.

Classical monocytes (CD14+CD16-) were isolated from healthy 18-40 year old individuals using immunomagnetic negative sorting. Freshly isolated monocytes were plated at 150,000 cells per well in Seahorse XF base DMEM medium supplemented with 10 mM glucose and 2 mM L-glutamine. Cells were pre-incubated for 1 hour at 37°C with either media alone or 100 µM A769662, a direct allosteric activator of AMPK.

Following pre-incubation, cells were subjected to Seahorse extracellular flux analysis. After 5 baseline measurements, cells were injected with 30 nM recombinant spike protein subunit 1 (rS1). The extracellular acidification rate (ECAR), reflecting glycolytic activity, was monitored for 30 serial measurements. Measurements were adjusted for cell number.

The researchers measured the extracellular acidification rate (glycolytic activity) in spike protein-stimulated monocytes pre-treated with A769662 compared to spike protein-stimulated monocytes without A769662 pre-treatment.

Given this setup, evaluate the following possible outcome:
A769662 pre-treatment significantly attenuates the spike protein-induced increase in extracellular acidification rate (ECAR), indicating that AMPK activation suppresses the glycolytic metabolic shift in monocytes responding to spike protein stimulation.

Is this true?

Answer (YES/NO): YES